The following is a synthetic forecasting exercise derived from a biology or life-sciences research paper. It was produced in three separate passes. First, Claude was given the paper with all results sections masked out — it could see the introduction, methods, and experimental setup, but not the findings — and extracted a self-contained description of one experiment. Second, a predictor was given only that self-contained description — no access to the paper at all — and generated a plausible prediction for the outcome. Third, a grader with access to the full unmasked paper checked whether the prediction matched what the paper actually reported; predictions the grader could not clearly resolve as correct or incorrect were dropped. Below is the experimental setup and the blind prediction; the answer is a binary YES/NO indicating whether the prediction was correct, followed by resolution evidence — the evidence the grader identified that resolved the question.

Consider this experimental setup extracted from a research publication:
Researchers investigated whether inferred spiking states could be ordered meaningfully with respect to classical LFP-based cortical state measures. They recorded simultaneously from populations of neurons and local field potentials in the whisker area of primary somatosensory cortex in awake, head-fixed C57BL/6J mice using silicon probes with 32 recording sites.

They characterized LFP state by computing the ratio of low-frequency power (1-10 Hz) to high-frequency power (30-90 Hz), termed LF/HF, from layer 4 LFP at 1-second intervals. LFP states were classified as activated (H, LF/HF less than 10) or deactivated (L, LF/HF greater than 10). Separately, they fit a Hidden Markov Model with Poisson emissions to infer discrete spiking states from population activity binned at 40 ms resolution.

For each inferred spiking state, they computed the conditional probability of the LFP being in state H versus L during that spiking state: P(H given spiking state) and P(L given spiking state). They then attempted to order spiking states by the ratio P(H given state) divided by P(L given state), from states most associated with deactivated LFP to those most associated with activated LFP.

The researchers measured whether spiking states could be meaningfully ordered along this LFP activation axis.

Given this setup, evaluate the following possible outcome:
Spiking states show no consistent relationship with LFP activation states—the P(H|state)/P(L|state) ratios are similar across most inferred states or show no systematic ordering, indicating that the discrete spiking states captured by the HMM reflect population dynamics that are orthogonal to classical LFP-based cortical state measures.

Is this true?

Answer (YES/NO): NO